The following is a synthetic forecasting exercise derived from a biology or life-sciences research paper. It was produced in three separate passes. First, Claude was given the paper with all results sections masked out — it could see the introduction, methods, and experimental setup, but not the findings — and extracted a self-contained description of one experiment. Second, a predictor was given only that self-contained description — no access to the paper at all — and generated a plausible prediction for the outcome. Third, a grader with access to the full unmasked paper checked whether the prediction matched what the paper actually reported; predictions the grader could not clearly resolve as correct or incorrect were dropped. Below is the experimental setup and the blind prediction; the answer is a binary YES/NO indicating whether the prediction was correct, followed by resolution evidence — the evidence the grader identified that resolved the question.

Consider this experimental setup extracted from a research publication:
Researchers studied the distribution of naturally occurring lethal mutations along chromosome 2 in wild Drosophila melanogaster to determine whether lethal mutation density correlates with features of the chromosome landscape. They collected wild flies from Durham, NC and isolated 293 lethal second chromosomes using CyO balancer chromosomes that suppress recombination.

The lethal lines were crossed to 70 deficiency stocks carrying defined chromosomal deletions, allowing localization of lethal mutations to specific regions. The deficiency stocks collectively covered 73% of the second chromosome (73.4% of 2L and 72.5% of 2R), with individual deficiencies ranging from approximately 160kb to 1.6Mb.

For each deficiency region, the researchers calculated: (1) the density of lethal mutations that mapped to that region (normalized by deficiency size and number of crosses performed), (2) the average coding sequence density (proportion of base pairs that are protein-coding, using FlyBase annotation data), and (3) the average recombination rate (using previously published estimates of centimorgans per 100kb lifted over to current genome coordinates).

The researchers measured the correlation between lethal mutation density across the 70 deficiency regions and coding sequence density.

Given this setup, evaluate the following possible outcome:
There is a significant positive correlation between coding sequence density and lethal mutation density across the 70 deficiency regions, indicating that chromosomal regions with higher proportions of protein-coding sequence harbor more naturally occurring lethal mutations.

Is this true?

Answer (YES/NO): NO